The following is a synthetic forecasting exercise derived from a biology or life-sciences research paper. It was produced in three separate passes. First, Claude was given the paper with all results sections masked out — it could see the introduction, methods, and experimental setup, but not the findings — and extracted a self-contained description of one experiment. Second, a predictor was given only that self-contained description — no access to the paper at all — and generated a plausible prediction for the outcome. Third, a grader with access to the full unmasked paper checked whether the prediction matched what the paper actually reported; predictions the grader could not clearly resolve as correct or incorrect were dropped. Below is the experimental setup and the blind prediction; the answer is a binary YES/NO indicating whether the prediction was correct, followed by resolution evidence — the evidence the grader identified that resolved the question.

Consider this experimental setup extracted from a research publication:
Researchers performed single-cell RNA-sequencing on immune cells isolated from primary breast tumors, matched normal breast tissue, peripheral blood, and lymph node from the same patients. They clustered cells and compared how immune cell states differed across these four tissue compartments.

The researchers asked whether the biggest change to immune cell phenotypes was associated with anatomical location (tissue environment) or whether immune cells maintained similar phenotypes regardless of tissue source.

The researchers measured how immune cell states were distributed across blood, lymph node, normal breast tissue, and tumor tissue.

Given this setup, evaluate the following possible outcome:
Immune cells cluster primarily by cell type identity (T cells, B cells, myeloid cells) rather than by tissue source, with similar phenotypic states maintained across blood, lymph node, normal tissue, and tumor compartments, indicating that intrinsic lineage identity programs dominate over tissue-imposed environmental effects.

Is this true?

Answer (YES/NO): NO